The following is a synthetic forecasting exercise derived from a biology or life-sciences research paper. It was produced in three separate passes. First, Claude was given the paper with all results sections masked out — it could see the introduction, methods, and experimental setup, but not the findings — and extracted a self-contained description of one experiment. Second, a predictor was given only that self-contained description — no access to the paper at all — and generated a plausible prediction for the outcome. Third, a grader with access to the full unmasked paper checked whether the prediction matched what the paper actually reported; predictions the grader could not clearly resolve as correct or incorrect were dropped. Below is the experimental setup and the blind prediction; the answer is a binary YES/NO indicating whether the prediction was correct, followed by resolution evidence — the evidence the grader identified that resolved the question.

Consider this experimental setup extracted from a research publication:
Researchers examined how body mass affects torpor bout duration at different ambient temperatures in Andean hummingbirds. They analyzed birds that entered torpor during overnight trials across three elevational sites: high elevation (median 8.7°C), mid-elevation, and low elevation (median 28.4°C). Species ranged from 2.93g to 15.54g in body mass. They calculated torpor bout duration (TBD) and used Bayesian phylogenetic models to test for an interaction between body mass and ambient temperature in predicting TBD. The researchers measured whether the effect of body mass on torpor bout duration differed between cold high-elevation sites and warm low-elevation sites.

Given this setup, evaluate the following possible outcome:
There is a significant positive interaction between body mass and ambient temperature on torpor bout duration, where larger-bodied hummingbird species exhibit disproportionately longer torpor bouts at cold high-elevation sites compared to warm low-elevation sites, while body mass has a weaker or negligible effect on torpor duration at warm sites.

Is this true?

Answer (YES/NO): NO